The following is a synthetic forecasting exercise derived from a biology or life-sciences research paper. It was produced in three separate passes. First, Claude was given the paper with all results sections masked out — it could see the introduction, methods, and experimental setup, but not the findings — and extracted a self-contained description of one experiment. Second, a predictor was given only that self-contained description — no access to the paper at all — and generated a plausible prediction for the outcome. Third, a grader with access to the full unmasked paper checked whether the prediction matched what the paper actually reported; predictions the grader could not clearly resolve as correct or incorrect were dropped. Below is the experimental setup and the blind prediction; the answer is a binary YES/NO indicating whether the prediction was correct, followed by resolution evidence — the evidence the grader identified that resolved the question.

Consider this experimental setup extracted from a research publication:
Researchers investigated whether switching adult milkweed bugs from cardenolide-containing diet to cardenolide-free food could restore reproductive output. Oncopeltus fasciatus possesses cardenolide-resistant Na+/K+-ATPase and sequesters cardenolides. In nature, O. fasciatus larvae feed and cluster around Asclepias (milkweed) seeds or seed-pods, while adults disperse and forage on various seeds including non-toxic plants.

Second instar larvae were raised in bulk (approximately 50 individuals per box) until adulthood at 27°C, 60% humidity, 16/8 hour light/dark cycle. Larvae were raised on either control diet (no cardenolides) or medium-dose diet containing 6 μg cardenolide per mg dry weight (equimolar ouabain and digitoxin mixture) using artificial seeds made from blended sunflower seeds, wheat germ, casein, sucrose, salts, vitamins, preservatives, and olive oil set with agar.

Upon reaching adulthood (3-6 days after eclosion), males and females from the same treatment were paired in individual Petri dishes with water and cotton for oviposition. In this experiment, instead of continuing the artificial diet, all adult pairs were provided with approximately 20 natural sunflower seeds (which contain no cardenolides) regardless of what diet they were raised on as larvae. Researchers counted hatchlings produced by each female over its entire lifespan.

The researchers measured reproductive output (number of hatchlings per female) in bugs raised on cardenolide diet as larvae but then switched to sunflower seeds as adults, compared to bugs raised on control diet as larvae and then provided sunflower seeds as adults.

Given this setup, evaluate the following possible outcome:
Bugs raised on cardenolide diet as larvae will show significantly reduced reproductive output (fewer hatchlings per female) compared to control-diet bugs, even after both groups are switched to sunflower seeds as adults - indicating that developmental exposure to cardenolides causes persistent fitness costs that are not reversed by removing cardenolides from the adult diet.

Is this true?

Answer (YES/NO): NO